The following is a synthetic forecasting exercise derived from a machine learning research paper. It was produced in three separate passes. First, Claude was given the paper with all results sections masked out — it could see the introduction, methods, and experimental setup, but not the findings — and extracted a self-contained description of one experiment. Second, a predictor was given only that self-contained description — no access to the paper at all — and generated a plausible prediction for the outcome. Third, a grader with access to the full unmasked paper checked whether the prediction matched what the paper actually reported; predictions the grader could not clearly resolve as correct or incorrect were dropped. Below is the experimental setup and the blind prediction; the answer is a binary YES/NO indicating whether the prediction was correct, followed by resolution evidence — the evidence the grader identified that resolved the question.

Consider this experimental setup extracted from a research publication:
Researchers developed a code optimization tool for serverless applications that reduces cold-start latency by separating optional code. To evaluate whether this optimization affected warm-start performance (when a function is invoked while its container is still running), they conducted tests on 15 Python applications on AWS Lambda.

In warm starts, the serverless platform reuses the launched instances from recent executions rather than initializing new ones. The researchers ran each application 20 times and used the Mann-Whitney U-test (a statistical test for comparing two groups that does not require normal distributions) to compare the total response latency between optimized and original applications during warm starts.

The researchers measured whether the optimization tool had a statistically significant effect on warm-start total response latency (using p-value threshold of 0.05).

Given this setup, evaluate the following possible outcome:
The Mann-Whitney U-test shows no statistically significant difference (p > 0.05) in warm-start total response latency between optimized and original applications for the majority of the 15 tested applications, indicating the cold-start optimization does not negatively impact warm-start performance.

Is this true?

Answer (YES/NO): YES